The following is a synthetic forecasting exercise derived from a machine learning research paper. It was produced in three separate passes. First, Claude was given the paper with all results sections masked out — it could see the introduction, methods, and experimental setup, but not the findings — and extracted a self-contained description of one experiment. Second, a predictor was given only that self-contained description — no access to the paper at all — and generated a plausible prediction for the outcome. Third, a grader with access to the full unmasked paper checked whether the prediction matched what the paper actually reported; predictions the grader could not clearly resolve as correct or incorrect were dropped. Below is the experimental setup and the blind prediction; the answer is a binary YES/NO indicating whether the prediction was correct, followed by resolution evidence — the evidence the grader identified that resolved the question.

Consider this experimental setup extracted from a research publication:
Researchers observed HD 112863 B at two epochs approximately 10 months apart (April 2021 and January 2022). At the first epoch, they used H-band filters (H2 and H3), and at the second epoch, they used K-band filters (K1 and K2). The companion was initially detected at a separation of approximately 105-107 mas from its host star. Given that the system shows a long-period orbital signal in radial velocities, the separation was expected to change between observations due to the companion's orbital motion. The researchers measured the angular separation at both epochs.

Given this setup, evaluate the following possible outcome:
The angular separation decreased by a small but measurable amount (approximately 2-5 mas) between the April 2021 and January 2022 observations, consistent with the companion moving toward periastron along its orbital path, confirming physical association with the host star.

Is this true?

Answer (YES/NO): NO